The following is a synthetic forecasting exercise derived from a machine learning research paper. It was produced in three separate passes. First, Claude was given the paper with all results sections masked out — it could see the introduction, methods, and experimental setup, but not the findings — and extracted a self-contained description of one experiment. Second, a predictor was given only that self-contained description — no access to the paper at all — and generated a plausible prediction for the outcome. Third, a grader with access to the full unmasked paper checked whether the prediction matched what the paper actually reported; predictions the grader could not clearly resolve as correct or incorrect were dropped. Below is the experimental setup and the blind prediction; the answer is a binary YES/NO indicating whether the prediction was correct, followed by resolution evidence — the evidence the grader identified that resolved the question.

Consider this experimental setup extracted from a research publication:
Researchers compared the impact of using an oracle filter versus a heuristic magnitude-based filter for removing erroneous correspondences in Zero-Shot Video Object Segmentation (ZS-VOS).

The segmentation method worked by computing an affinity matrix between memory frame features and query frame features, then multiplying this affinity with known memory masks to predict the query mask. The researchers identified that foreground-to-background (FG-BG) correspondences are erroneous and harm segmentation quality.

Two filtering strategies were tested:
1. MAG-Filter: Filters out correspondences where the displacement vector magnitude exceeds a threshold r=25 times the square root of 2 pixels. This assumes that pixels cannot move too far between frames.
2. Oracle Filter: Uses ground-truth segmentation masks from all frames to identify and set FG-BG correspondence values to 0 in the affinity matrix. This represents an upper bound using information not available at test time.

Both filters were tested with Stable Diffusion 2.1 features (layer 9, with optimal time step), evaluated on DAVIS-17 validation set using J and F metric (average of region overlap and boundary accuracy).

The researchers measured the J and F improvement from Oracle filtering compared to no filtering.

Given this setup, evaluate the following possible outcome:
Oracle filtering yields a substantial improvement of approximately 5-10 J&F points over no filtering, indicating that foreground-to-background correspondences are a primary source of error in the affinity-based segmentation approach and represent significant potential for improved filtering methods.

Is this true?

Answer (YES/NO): NO